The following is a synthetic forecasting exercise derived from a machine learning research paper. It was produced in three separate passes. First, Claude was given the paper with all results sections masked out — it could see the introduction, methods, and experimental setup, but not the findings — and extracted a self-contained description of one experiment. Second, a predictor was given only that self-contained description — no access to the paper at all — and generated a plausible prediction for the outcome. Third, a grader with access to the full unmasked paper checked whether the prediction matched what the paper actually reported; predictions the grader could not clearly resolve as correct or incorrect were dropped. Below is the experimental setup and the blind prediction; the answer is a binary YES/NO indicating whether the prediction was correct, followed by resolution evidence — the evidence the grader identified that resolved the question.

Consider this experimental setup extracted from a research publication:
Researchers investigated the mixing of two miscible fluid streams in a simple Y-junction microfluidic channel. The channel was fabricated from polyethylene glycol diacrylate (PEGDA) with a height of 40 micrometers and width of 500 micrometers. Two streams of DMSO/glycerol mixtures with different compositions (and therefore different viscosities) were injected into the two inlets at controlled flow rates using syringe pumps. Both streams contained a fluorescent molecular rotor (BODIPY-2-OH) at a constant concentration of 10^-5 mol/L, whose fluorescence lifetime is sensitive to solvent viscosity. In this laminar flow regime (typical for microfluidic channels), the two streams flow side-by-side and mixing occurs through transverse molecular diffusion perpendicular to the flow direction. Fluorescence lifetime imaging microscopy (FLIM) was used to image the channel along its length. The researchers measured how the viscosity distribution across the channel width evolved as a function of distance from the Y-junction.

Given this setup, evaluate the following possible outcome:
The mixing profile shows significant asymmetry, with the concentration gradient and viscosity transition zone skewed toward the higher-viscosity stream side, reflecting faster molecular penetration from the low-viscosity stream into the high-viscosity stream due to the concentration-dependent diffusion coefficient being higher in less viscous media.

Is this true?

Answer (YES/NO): NO